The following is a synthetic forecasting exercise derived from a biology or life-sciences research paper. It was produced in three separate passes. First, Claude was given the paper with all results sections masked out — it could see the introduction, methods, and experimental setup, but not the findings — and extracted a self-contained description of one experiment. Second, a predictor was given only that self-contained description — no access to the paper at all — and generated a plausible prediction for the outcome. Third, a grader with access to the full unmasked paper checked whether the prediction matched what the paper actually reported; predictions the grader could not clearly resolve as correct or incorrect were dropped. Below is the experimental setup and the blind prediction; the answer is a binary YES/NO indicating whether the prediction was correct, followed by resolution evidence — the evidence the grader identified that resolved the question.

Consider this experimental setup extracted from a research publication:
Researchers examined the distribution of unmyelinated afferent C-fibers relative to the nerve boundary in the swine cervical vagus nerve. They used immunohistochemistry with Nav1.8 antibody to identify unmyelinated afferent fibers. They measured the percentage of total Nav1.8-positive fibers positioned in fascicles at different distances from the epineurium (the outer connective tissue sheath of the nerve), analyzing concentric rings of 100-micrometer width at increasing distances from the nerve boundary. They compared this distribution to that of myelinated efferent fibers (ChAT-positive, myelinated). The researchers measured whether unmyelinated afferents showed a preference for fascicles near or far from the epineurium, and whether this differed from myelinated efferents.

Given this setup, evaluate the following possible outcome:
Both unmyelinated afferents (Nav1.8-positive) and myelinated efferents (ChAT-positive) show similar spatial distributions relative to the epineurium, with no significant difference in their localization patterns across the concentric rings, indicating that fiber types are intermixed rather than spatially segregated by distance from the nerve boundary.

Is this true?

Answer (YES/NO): YES